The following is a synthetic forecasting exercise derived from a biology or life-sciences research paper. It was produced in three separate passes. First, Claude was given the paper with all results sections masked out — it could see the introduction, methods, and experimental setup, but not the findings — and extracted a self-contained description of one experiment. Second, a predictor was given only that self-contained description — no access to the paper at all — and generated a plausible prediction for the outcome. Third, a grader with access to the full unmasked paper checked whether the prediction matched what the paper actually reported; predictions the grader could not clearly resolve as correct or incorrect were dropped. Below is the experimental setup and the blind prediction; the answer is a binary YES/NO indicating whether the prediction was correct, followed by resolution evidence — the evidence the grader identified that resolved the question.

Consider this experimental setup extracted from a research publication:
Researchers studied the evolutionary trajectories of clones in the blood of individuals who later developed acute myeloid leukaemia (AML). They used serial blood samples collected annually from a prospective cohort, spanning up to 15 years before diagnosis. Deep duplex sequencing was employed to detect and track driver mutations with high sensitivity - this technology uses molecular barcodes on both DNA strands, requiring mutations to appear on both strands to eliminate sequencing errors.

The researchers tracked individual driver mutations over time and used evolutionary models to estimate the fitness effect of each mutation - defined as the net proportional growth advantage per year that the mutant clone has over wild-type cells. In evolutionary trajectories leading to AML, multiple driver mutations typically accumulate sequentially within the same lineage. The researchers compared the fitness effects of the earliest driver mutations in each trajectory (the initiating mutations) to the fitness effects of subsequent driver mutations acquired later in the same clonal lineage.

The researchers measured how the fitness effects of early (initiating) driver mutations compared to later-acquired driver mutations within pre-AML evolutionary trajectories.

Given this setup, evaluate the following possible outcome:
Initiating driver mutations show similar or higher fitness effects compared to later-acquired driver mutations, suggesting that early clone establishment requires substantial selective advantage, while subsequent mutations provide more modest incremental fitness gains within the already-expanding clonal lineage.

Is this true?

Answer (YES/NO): NO